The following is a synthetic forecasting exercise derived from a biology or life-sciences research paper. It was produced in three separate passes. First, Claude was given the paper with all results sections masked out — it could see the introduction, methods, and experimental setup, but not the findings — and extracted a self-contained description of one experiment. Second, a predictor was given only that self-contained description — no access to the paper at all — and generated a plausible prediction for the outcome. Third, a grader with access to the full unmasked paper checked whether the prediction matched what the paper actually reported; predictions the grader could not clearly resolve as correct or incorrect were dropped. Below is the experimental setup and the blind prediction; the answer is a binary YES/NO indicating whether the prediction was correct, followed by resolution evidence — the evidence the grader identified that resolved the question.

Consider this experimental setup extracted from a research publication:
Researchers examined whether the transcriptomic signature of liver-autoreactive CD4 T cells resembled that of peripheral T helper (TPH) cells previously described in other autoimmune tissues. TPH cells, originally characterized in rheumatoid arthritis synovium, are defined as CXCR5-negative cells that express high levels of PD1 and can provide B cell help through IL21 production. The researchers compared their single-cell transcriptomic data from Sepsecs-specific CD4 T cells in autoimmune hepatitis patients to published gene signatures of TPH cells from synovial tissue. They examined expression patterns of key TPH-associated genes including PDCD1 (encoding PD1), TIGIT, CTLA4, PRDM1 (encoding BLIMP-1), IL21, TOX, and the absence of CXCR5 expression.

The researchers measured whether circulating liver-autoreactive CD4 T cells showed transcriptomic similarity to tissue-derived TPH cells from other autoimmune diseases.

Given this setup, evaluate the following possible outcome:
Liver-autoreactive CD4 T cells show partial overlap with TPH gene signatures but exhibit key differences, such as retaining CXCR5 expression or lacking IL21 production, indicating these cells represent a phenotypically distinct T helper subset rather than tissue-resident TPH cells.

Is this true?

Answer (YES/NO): NO